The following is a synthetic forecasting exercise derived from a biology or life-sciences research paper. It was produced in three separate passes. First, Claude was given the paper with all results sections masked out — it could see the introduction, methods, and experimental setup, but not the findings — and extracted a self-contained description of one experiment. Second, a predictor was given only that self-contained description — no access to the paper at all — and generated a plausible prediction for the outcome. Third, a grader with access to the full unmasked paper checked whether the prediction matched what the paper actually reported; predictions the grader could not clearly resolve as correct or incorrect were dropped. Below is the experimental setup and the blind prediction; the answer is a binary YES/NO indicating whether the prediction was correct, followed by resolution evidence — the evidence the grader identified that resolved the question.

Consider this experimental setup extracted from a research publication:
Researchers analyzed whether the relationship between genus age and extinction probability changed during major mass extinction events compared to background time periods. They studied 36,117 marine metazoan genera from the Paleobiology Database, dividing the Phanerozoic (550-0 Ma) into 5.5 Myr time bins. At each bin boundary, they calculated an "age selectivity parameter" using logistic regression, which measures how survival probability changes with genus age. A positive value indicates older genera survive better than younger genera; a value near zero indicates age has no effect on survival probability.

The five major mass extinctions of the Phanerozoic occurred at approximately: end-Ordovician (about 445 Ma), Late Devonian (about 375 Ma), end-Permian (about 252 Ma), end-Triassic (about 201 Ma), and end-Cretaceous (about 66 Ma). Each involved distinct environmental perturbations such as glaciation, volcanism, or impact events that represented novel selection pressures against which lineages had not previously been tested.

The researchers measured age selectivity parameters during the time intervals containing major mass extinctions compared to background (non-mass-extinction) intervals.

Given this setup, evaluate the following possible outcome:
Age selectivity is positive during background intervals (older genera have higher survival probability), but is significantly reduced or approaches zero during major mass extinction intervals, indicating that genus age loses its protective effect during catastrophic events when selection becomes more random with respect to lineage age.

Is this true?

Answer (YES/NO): YES